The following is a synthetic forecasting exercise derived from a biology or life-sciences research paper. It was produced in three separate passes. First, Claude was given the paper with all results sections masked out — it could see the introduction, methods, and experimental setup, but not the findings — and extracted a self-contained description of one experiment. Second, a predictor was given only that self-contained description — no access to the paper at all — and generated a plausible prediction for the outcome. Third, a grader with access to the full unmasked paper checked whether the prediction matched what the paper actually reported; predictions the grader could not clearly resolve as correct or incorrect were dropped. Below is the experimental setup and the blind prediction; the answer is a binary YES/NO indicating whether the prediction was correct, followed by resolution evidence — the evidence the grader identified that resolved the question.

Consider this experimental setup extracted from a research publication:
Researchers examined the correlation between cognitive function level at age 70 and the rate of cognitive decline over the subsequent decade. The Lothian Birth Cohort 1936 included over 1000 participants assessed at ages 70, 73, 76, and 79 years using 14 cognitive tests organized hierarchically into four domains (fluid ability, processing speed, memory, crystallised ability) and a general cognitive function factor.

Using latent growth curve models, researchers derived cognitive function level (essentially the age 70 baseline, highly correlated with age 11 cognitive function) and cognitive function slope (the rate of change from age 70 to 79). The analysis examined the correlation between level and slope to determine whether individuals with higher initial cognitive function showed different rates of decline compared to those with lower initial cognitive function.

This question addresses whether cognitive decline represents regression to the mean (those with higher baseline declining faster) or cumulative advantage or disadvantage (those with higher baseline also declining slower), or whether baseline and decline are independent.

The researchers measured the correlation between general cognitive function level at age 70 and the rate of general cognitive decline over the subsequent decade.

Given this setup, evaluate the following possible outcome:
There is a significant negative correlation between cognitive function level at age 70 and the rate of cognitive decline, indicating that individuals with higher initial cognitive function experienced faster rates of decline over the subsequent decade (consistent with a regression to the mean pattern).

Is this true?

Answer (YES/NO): NO